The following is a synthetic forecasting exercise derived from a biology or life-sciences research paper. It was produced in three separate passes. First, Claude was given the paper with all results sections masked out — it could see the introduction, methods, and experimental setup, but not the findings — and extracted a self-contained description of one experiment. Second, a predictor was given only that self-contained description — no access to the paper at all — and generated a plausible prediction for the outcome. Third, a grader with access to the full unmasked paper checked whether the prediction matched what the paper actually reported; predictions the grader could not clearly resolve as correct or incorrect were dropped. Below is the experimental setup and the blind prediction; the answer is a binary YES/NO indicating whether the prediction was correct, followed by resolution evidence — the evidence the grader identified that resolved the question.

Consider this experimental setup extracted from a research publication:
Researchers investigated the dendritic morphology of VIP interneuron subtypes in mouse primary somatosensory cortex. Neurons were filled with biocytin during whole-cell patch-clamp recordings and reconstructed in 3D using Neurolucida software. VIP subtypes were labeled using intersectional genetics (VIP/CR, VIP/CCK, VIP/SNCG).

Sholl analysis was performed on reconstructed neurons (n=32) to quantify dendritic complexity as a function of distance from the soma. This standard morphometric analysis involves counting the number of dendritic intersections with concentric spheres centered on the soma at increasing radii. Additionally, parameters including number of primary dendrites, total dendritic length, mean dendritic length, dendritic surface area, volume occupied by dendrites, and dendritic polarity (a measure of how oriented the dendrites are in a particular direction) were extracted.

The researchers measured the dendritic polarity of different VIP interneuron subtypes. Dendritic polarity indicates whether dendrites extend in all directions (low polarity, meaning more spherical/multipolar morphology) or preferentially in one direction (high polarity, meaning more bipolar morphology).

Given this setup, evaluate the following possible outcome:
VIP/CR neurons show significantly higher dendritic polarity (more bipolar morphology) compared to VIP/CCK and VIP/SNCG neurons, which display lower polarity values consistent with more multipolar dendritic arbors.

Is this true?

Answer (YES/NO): NO